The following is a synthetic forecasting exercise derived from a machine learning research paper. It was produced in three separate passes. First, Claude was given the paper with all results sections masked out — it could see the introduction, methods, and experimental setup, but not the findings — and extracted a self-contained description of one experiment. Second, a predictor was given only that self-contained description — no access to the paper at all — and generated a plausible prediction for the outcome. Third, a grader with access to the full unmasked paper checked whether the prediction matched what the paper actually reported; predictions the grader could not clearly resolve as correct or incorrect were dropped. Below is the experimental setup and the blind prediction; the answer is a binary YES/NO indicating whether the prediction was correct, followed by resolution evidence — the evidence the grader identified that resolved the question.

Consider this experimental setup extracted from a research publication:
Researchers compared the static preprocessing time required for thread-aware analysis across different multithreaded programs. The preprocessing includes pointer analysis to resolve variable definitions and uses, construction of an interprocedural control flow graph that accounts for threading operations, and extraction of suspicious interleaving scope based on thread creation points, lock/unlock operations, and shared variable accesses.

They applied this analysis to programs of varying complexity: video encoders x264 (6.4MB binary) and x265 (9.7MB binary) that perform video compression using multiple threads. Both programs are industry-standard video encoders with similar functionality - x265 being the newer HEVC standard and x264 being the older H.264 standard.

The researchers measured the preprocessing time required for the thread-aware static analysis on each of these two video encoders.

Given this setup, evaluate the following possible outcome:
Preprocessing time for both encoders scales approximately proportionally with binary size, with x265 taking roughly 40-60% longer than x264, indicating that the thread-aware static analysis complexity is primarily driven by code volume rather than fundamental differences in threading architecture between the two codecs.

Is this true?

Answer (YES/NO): NO